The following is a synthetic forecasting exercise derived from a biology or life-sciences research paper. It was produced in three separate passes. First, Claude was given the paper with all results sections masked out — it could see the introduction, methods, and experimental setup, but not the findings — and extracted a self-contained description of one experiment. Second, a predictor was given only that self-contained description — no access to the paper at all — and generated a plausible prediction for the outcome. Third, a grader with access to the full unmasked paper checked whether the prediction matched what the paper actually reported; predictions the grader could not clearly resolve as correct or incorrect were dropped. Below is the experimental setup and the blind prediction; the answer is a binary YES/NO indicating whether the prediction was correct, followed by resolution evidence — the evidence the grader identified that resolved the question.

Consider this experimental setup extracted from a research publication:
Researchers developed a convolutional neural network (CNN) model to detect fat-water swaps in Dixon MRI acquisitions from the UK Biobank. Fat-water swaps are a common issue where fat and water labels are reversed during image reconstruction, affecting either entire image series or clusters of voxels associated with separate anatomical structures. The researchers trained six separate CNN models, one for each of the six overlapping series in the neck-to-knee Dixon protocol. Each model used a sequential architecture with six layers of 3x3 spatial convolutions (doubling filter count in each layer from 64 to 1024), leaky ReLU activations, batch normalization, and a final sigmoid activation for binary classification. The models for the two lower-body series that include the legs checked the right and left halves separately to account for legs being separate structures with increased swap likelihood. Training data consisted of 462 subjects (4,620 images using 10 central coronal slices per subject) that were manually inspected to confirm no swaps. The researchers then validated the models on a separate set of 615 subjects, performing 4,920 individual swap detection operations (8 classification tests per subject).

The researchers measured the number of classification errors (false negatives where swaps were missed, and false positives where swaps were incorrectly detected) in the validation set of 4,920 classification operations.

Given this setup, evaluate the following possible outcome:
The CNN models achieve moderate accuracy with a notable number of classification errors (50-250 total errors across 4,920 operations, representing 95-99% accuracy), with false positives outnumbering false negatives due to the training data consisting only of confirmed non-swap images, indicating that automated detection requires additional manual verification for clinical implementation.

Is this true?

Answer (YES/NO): NO